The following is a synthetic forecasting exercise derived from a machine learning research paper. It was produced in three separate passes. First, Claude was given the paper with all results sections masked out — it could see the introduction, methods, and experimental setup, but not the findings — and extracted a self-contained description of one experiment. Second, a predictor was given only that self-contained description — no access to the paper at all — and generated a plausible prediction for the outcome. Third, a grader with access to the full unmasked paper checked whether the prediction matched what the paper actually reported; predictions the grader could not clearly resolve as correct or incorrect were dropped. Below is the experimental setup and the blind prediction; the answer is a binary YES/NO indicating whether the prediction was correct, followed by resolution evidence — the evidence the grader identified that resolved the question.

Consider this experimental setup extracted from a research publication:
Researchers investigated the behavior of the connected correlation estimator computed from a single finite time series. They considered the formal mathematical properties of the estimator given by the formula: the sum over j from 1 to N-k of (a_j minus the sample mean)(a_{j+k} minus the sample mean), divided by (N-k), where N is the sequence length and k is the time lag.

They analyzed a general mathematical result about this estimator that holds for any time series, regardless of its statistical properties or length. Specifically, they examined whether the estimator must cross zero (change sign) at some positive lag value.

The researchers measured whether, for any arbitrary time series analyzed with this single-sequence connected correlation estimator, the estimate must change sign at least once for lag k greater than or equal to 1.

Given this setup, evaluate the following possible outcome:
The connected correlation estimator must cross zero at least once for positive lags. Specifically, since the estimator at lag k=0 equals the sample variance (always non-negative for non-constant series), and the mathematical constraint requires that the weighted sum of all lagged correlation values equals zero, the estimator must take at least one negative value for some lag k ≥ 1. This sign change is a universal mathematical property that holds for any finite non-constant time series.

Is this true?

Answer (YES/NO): YES